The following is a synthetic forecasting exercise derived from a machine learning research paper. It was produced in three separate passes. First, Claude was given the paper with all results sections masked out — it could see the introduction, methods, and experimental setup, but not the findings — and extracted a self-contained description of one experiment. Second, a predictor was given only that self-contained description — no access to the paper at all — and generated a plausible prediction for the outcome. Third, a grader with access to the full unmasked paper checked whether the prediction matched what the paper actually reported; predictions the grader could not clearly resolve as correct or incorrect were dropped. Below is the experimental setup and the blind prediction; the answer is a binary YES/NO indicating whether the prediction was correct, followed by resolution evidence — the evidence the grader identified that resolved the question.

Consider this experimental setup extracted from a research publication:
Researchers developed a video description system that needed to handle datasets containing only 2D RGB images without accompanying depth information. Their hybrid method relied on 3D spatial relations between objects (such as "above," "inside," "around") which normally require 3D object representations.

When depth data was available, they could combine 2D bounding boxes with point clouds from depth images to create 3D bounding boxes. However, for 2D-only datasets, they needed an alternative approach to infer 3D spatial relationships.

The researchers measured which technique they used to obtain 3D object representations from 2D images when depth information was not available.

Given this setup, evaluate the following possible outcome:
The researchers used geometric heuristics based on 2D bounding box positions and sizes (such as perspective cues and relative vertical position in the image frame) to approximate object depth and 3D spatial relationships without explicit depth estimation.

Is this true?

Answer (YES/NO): NO